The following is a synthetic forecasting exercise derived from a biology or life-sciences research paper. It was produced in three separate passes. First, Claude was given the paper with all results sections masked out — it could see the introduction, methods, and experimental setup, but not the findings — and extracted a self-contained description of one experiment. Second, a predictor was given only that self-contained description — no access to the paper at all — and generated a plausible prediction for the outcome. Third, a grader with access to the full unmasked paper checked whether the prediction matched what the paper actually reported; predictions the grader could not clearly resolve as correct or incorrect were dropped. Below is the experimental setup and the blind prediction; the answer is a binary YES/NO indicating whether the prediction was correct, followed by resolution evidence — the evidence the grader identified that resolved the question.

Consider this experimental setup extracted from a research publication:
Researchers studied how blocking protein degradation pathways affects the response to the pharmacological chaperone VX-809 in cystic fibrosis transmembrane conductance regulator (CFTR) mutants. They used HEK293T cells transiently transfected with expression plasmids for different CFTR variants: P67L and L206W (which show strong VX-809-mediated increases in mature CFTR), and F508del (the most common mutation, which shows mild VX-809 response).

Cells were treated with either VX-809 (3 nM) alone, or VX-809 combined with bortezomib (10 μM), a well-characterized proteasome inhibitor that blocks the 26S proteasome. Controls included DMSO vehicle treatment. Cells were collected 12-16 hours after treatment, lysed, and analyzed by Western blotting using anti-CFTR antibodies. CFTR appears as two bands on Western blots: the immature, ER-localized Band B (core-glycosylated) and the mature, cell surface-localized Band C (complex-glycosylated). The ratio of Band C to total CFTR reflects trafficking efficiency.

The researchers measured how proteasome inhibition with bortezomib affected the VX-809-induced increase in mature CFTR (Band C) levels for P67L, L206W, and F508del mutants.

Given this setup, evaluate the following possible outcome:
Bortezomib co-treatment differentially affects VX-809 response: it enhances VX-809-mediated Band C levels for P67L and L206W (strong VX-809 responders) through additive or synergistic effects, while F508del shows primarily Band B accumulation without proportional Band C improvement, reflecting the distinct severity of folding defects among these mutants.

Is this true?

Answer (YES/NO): NO